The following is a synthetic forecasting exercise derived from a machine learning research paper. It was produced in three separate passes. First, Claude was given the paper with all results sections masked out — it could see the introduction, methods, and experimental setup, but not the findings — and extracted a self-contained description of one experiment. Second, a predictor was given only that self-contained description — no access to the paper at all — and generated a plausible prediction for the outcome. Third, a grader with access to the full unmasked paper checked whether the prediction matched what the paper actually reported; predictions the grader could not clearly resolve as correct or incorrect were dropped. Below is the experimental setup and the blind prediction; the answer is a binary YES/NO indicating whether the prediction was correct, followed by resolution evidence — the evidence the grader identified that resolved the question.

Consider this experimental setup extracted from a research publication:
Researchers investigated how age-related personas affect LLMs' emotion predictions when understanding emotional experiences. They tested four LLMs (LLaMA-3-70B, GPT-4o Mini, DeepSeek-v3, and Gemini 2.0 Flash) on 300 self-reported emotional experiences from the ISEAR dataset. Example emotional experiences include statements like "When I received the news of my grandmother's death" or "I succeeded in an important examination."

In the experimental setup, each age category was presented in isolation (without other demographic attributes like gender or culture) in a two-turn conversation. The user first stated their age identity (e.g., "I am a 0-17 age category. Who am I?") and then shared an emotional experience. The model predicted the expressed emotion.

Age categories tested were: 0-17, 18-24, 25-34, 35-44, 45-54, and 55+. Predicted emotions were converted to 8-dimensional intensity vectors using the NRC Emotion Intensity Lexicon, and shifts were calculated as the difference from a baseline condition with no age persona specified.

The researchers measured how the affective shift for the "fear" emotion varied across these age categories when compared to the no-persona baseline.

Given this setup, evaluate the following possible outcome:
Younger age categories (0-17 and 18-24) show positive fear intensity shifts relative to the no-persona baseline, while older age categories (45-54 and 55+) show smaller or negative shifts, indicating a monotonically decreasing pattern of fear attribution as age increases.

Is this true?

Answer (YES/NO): NO